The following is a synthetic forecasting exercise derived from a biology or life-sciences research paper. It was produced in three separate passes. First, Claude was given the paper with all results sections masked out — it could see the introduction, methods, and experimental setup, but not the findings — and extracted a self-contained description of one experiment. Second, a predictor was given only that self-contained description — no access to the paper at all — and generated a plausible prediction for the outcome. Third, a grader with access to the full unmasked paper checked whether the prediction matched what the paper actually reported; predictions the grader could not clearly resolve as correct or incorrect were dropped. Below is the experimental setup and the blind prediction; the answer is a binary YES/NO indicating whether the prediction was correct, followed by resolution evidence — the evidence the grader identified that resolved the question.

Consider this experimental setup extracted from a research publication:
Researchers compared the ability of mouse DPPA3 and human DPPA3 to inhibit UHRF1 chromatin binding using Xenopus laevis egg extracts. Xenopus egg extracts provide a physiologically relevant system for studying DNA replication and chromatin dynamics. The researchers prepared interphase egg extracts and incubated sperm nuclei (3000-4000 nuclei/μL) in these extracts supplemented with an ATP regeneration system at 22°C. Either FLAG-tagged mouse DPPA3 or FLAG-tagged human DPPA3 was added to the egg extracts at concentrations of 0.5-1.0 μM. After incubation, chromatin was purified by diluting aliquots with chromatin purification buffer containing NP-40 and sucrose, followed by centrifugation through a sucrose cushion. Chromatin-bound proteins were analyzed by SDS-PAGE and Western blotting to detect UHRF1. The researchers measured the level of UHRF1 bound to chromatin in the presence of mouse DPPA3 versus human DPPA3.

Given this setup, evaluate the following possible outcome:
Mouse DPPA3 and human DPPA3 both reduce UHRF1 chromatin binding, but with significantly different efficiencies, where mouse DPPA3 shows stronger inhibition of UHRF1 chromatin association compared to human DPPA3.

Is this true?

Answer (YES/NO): NO